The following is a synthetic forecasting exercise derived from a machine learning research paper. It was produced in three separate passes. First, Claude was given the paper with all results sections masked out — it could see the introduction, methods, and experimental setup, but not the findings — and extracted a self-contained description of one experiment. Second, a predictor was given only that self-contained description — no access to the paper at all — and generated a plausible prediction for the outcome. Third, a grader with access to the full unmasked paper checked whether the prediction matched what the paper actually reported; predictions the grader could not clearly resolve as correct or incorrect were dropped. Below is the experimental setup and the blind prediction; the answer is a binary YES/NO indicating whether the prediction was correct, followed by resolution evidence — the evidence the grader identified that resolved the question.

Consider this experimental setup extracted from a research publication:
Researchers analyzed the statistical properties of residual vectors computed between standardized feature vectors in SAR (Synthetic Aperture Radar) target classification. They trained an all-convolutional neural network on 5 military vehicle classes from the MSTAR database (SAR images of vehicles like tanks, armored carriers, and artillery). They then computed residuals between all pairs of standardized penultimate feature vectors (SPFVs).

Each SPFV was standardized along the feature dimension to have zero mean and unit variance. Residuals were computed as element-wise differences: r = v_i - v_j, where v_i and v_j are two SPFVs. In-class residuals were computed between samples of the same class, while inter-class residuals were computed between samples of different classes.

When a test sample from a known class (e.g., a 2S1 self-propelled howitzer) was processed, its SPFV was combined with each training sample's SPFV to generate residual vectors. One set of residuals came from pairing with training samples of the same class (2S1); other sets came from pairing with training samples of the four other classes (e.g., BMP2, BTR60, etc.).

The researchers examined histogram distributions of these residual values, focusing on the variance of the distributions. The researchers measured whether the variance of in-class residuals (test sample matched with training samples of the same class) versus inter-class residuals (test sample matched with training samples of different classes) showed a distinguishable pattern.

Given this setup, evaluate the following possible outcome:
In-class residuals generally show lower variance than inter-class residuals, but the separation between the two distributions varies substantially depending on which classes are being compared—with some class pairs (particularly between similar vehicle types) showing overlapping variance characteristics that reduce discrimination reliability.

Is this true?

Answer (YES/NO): NO